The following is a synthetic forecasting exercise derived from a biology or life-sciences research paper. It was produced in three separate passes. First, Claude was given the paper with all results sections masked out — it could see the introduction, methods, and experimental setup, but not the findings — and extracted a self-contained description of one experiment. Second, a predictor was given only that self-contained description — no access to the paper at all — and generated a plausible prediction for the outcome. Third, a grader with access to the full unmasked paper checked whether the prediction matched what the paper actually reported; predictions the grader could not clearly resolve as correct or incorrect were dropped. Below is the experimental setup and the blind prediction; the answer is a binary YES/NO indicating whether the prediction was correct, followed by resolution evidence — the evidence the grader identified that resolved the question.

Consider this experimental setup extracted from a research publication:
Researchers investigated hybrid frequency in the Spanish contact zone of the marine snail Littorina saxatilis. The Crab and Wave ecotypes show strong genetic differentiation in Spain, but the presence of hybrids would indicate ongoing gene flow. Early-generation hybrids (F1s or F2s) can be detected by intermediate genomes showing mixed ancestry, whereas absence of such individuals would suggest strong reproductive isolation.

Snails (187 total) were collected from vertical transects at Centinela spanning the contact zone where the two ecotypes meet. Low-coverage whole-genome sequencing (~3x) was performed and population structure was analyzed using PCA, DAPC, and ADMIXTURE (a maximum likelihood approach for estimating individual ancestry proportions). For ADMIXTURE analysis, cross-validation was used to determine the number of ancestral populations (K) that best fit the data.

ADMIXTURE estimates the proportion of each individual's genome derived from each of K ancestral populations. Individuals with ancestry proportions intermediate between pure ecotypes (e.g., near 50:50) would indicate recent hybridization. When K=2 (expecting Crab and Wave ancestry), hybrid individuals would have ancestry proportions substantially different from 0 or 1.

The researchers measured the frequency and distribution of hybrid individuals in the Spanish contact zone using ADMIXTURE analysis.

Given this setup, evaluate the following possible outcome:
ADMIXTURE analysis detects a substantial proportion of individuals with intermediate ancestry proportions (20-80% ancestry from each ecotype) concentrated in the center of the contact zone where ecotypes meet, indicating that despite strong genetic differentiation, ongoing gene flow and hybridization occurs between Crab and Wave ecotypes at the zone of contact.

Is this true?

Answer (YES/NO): NO